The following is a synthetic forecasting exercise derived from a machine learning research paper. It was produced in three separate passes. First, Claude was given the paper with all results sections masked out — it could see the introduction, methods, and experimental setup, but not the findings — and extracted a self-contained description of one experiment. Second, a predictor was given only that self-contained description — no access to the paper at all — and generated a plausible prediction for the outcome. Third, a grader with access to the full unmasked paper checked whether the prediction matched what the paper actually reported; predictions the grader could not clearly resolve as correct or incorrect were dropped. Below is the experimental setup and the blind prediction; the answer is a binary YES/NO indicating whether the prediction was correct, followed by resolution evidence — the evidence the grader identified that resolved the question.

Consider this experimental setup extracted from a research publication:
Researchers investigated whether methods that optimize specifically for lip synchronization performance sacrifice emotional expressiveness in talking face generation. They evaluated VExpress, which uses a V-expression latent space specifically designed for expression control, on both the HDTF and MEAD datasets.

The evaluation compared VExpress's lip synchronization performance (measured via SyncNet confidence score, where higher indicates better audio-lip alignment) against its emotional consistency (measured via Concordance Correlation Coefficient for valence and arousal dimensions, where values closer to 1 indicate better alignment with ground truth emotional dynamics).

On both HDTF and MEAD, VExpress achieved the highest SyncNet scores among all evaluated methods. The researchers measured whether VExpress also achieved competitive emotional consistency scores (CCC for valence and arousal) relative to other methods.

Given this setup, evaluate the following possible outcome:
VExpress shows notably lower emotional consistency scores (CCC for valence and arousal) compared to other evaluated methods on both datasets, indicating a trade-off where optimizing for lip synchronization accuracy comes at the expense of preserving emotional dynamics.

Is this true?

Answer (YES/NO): YES